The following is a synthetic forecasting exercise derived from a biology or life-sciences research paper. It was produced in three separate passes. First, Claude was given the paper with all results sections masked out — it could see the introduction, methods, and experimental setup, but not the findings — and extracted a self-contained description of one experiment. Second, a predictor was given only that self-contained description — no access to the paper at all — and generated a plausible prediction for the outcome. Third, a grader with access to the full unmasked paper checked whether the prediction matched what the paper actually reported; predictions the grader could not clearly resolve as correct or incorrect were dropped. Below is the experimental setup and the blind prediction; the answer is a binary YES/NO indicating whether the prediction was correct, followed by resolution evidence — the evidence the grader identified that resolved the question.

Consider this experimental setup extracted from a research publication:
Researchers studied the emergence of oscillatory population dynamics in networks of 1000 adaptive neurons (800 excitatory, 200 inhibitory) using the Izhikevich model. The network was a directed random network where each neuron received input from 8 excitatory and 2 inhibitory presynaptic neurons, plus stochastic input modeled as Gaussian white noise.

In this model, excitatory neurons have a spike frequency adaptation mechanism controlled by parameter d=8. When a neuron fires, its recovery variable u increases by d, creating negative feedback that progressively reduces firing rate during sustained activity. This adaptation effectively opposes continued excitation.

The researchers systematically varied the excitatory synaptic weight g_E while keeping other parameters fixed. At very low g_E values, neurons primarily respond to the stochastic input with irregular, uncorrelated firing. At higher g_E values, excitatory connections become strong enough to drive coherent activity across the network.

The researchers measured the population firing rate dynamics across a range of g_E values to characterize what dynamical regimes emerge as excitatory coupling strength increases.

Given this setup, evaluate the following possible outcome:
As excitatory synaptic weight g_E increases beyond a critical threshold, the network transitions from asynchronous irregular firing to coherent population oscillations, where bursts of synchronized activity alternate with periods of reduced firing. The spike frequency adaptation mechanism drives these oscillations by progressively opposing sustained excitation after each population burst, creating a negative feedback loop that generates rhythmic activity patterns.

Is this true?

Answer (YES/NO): YES